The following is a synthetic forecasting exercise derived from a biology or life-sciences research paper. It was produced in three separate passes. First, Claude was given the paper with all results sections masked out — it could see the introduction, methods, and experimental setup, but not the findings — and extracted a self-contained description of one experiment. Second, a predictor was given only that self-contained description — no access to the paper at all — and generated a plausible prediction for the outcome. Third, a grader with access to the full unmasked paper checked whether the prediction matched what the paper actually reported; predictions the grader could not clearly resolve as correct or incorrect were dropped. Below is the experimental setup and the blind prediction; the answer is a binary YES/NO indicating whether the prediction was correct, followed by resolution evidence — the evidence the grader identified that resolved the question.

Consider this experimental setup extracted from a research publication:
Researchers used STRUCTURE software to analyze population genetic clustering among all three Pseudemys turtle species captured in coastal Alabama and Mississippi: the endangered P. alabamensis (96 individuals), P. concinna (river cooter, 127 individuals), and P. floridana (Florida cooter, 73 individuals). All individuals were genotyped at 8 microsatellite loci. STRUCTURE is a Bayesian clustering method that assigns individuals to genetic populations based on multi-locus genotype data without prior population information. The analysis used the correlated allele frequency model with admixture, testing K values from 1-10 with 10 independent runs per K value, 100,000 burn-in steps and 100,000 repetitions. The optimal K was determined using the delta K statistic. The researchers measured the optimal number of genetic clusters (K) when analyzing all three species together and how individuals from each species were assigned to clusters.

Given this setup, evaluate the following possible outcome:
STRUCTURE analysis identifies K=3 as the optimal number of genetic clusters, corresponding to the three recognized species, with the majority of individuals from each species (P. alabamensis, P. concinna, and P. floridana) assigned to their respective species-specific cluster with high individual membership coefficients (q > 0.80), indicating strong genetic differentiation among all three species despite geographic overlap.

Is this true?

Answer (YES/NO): NO